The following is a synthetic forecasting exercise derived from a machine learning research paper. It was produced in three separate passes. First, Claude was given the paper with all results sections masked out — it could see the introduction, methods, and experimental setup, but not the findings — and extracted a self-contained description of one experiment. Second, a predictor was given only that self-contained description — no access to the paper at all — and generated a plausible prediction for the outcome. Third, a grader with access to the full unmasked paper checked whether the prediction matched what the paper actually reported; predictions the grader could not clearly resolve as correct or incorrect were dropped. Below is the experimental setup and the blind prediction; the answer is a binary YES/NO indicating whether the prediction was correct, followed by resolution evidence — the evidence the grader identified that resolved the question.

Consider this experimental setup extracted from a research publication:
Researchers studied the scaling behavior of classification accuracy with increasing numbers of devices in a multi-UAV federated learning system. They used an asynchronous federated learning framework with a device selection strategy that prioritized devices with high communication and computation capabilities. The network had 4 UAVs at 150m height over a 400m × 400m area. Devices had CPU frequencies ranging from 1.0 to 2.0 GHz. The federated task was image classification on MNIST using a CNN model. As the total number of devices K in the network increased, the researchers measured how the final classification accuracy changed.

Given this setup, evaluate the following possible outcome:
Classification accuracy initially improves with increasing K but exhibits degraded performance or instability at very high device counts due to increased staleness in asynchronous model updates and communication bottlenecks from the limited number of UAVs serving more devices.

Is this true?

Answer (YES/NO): NO